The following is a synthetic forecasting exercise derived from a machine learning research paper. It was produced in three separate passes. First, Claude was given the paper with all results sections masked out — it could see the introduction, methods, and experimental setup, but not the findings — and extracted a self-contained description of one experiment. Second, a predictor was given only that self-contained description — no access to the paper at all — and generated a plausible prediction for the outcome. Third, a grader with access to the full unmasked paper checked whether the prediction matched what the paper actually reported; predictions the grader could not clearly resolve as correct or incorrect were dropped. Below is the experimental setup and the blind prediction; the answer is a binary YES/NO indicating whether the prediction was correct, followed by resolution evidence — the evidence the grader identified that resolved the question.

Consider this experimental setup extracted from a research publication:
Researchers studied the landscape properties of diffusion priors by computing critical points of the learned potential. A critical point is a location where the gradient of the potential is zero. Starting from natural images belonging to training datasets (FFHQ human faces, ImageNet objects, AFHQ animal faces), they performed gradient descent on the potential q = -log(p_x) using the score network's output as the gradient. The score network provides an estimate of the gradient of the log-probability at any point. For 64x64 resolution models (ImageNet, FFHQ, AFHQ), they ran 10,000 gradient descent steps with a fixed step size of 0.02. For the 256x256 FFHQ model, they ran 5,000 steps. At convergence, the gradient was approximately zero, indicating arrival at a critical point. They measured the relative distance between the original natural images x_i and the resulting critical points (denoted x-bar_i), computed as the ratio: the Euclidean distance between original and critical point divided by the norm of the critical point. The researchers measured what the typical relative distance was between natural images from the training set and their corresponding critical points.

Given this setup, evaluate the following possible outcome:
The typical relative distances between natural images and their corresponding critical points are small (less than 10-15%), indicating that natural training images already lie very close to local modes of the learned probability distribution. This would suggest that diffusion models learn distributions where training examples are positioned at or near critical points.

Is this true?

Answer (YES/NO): YES